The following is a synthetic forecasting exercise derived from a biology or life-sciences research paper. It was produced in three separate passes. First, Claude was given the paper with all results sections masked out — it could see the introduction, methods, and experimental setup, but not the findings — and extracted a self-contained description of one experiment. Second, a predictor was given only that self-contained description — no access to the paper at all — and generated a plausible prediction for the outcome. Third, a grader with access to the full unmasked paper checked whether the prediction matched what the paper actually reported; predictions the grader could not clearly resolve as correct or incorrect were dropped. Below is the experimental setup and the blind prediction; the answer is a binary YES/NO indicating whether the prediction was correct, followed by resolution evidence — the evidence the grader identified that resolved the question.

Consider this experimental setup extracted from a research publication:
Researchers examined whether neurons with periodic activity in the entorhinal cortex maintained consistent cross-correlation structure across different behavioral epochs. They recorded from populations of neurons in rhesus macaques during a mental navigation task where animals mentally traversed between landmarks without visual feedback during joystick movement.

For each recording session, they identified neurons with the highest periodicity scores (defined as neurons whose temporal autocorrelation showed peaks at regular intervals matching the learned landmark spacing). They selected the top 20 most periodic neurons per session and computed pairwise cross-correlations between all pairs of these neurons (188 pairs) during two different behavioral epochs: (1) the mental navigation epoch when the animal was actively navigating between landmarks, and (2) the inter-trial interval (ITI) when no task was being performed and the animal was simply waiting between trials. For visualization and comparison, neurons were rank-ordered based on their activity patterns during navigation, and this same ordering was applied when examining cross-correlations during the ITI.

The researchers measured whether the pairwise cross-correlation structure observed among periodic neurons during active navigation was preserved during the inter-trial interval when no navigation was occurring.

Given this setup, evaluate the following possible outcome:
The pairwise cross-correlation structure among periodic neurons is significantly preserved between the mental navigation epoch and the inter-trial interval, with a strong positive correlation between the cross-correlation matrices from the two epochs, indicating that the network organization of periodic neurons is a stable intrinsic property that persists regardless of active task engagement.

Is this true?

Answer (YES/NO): YES